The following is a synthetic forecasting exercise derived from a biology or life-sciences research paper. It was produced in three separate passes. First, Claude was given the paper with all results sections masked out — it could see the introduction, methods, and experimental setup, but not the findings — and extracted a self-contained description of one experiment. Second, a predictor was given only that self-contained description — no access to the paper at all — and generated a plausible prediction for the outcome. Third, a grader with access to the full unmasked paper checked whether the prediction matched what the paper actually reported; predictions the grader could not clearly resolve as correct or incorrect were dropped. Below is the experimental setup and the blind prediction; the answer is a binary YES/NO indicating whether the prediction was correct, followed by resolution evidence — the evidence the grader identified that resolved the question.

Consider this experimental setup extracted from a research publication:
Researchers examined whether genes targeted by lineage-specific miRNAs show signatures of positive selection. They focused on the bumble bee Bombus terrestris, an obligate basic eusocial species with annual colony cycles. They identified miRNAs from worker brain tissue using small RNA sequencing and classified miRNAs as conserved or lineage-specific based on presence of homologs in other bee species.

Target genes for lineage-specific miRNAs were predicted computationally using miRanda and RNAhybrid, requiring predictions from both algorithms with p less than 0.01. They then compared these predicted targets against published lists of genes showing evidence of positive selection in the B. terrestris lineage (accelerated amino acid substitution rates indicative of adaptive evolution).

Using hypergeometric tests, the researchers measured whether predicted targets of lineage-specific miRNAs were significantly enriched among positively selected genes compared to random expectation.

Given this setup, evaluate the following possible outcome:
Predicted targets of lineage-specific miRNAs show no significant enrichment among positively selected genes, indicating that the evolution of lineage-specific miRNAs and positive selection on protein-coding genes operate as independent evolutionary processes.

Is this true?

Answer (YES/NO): YES